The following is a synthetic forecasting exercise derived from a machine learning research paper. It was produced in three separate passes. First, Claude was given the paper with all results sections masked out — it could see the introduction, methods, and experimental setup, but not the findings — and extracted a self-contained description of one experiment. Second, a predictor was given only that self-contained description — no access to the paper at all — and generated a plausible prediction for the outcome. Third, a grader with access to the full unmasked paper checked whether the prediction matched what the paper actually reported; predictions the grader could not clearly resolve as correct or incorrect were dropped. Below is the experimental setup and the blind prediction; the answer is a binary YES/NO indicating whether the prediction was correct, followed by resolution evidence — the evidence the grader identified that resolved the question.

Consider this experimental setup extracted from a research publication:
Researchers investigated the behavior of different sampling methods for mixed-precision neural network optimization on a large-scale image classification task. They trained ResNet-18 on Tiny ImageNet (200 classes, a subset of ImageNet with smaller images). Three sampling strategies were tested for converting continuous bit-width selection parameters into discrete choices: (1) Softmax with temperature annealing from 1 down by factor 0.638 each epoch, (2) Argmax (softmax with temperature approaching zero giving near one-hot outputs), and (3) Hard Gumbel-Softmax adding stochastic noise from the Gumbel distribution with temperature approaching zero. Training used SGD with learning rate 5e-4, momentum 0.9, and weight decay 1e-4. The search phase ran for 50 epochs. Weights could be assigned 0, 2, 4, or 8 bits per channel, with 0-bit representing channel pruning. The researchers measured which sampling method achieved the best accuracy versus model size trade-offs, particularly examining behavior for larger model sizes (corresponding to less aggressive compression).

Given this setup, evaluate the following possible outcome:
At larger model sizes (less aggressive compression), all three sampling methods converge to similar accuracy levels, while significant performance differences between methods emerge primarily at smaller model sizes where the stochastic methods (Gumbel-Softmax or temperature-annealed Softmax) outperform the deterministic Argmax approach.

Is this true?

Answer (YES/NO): NO